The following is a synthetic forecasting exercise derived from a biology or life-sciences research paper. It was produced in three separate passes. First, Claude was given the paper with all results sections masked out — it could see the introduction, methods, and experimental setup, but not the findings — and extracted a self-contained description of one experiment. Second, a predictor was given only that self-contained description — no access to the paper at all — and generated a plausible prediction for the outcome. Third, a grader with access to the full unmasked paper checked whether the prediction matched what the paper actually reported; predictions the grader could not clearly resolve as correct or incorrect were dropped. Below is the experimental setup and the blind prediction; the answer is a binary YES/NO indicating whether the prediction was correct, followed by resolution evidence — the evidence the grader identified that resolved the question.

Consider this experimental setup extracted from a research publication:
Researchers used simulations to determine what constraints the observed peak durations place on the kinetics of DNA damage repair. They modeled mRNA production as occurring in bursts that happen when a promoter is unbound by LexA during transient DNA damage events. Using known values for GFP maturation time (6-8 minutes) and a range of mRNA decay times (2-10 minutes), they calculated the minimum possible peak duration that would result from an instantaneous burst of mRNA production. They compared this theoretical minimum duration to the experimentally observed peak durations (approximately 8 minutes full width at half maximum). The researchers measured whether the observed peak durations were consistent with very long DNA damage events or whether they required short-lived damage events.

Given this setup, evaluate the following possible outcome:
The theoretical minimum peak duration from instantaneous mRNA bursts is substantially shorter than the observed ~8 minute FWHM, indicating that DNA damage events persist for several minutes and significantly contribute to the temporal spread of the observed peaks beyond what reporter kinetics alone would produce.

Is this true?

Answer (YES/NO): NO